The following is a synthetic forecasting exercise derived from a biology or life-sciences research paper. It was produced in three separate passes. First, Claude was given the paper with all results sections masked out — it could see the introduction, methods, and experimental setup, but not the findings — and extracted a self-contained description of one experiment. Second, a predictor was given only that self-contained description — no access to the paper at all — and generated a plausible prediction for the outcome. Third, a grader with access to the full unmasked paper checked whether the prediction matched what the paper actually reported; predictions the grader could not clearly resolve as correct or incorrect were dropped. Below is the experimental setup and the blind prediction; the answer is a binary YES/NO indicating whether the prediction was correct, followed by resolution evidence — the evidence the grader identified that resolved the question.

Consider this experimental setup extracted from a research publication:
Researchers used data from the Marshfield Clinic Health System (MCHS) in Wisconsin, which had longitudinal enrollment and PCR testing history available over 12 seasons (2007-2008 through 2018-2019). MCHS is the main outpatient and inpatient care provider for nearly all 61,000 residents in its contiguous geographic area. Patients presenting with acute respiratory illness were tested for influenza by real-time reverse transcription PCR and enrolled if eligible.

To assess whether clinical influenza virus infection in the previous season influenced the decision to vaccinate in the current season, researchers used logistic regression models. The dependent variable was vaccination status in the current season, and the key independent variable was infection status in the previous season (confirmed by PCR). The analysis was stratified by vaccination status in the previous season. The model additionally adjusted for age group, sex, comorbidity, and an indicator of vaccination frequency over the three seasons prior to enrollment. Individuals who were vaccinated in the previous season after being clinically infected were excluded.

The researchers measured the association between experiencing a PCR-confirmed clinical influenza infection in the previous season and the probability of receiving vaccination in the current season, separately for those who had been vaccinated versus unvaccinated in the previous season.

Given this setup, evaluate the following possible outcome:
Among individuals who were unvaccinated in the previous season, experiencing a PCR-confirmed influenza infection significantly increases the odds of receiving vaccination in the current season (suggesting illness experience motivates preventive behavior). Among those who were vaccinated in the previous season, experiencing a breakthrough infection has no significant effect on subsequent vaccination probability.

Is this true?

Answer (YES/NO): YES